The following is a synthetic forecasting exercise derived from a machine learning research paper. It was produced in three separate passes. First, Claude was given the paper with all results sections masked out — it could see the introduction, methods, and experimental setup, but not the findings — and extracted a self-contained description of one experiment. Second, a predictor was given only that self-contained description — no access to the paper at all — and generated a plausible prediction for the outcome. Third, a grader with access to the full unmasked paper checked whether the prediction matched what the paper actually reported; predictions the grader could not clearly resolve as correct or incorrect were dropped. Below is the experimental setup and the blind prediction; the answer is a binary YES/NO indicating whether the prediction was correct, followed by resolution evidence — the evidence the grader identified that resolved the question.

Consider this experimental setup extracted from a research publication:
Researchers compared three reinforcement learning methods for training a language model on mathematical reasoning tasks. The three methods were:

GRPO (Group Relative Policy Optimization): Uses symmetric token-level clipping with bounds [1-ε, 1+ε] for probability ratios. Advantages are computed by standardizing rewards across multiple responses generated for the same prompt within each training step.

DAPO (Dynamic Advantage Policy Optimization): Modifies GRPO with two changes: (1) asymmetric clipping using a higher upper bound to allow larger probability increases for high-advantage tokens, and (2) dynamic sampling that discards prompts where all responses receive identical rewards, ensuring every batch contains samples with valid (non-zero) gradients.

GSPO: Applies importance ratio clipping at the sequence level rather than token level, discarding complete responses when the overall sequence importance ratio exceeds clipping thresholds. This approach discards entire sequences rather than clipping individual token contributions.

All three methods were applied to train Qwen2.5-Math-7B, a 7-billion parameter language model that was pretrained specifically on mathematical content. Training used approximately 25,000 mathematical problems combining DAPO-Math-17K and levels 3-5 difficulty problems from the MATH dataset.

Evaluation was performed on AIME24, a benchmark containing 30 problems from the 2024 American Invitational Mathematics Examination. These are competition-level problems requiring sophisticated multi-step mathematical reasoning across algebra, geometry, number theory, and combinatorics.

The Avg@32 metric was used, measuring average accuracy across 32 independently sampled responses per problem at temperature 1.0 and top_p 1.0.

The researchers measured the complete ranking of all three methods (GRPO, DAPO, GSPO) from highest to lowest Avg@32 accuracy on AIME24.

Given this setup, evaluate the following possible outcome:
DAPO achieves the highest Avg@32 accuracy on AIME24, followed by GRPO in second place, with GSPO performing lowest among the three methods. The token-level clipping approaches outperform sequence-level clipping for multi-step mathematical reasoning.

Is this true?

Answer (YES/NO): NO